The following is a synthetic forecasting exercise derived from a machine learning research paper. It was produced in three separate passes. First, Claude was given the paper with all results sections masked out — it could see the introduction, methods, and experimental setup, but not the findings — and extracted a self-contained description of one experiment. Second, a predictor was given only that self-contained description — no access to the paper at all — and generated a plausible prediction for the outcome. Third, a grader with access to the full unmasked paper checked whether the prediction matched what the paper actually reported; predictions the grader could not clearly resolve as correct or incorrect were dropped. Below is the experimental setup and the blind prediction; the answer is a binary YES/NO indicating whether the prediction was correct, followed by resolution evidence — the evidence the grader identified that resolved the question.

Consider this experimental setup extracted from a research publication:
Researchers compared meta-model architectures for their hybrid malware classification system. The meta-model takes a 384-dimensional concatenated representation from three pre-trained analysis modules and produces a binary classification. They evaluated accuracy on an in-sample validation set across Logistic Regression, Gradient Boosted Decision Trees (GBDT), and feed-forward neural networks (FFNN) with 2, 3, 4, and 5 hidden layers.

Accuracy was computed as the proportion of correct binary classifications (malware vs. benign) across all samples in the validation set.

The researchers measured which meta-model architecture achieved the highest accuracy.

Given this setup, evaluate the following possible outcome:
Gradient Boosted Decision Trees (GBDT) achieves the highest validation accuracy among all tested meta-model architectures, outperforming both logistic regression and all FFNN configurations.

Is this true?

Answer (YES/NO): NO